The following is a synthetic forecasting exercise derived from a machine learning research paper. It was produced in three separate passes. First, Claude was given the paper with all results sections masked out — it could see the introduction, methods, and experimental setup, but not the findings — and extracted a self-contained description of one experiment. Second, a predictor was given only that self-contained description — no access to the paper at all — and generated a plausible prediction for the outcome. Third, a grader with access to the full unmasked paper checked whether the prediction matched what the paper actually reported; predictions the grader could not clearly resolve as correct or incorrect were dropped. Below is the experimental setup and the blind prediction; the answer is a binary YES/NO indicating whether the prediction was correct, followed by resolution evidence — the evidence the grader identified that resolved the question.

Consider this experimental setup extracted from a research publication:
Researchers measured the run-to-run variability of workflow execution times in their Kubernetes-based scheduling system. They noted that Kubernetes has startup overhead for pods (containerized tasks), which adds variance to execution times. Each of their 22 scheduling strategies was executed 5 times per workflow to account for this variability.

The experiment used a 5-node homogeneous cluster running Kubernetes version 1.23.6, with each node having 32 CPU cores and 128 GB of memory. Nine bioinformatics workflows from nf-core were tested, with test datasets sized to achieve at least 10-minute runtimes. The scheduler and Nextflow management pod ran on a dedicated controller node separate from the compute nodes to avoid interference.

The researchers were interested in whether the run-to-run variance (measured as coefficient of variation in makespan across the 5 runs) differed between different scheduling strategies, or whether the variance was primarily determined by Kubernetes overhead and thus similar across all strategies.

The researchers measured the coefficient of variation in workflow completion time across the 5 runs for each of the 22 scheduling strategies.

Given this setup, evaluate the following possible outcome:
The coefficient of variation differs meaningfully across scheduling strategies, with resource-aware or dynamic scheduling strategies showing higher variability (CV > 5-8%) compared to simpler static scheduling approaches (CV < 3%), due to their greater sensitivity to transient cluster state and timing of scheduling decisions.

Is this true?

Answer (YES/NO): NO